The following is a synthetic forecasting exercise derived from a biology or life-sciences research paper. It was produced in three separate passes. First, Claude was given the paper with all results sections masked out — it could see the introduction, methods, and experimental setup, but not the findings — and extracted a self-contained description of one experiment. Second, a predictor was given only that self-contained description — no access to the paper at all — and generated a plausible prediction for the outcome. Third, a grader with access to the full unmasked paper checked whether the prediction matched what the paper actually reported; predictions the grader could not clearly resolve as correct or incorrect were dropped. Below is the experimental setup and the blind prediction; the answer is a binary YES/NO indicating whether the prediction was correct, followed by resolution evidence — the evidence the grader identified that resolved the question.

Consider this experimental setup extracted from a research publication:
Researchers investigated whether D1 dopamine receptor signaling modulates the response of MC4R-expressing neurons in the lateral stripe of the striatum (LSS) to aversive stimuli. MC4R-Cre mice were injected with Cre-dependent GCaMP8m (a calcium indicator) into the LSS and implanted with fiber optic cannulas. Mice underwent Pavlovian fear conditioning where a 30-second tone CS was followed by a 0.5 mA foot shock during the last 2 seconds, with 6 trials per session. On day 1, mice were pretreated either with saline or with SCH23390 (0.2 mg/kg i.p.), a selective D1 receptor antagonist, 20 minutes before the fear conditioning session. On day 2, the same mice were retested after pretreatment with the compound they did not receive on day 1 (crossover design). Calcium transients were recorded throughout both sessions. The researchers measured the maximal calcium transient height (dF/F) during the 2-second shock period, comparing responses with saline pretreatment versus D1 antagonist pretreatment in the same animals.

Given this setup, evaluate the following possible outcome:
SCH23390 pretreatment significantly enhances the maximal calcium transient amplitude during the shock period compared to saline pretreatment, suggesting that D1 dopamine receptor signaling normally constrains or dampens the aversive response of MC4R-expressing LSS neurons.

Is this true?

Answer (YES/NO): NO